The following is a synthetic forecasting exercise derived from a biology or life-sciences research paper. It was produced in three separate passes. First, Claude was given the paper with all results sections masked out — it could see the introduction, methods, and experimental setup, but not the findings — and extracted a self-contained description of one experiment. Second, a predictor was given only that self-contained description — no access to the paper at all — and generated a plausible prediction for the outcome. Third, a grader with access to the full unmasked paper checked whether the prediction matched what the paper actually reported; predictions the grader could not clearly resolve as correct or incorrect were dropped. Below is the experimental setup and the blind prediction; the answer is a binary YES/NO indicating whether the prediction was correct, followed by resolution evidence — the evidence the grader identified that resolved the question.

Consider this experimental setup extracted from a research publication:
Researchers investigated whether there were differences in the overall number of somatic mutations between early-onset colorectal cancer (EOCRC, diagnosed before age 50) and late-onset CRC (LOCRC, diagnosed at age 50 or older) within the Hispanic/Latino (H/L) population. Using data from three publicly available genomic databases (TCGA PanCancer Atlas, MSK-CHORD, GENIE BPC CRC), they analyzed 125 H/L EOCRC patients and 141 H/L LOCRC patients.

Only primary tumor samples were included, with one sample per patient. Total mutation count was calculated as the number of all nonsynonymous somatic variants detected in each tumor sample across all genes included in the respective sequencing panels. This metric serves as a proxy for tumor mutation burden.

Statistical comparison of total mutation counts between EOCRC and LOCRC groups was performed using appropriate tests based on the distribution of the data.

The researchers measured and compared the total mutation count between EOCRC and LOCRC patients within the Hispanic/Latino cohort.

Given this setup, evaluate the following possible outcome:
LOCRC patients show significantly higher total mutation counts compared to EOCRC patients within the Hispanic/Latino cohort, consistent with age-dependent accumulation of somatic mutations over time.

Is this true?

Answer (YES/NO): NO